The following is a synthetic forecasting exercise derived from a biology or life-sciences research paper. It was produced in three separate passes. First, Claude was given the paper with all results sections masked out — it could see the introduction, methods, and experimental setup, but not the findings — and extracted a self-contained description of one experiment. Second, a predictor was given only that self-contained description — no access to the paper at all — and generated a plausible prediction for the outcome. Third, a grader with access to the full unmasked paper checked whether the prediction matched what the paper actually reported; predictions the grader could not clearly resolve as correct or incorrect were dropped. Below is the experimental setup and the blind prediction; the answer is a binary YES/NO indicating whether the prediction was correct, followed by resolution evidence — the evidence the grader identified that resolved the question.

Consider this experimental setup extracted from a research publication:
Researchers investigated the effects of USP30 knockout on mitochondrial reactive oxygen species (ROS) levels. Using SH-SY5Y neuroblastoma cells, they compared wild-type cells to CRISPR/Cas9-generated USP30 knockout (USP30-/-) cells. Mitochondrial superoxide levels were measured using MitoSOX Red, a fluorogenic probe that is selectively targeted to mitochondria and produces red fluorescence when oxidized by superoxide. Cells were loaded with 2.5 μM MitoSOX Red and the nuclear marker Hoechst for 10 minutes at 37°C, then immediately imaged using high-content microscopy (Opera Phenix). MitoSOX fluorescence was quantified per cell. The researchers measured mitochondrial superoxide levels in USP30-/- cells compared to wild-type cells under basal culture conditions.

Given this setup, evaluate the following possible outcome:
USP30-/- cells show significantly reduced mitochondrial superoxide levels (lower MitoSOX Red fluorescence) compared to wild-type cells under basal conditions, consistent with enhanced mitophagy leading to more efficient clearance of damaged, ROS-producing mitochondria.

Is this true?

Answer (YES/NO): NO